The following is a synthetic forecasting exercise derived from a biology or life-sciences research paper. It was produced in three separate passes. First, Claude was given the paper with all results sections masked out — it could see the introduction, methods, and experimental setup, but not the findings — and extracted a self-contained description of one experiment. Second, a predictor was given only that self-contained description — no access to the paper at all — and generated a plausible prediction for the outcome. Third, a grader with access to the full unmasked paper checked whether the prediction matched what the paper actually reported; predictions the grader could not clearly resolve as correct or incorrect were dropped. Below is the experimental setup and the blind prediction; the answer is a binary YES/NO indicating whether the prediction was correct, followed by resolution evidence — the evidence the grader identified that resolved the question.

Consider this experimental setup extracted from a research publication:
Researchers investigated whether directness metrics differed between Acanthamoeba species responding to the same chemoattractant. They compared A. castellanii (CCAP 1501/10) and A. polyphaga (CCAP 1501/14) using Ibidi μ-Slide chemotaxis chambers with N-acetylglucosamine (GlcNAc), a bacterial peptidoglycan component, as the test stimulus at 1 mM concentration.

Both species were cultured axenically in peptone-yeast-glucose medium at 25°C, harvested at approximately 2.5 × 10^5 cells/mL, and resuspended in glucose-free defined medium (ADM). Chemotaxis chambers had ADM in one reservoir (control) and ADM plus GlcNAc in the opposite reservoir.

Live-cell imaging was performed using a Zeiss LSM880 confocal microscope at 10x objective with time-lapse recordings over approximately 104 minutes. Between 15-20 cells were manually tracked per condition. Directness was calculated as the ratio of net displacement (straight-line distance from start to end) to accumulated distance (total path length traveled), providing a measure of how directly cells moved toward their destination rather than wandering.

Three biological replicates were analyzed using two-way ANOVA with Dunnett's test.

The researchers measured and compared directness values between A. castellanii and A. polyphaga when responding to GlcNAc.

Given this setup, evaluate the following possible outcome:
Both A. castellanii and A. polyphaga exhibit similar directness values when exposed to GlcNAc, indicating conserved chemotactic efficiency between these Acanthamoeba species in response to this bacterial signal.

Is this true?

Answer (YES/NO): NO